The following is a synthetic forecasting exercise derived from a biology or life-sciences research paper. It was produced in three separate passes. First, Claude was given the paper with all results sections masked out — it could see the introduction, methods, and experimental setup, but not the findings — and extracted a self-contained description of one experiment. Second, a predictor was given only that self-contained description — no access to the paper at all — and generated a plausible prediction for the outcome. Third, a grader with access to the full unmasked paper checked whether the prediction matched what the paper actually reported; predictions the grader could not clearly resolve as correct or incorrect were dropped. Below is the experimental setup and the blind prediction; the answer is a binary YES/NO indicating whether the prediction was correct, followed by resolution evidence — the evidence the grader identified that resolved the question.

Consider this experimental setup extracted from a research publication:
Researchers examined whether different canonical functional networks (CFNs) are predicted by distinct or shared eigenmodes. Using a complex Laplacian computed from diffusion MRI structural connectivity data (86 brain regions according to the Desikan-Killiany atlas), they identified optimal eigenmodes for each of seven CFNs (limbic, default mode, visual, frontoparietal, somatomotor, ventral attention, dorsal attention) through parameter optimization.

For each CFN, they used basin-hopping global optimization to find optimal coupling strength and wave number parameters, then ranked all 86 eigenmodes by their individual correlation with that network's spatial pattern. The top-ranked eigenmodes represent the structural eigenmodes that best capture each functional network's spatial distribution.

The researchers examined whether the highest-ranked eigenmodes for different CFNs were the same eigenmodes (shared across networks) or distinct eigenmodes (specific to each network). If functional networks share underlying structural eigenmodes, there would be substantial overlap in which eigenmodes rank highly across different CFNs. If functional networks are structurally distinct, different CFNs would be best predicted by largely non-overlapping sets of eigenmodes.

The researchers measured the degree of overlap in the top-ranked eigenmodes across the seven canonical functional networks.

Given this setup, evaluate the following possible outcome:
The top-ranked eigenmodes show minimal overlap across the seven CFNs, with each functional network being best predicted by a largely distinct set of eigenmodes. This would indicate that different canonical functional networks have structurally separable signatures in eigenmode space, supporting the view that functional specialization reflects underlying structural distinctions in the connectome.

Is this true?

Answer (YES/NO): NO